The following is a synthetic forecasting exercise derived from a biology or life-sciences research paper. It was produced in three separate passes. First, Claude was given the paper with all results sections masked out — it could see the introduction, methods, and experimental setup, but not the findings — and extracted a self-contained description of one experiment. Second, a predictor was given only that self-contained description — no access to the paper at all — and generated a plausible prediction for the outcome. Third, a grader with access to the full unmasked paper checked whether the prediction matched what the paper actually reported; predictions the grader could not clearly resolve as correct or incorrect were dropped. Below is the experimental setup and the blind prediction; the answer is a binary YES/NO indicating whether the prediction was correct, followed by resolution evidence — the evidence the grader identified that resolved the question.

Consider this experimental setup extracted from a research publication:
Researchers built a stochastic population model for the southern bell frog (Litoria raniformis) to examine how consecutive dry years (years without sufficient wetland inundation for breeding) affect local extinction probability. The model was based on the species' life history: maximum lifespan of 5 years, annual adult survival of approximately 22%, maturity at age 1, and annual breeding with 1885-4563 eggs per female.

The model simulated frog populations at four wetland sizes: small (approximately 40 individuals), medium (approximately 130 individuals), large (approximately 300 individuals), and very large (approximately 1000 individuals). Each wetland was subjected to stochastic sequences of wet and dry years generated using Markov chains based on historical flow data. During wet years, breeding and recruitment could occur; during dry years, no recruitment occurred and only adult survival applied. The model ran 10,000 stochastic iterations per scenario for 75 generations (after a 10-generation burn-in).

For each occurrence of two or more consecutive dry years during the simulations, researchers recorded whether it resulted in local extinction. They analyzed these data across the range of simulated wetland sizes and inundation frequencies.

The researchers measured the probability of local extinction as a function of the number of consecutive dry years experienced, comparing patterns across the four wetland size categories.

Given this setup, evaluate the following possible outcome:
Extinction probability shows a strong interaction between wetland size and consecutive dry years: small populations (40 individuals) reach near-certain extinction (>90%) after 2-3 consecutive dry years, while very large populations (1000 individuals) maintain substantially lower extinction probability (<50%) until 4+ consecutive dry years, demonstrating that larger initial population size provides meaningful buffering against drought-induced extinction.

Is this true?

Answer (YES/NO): NO